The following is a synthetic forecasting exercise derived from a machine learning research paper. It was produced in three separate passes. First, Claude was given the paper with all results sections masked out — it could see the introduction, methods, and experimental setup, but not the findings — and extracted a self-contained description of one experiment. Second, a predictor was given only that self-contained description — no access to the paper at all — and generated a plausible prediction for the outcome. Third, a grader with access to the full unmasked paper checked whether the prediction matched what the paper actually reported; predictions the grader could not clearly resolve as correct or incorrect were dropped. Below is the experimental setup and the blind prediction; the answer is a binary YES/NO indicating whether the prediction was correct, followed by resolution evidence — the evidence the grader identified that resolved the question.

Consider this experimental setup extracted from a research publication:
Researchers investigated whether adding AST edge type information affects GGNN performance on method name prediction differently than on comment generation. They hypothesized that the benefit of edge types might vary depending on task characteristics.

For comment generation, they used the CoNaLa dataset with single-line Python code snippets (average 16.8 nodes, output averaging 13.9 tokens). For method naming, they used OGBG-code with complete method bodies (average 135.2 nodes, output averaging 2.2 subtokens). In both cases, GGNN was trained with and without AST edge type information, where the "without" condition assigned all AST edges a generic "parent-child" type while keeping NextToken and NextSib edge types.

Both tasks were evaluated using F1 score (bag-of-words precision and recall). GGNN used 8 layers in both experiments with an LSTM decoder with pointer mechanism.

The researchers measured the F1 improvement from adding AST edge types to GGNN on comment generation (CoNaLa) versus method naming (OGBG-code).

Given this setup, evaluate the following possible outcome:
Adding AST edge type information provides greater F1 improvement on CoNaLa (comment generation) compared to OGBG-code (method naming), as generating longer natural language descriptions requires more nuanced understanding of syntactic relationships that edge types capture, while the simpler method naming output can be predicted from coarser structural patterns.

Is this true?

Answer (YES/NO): YES